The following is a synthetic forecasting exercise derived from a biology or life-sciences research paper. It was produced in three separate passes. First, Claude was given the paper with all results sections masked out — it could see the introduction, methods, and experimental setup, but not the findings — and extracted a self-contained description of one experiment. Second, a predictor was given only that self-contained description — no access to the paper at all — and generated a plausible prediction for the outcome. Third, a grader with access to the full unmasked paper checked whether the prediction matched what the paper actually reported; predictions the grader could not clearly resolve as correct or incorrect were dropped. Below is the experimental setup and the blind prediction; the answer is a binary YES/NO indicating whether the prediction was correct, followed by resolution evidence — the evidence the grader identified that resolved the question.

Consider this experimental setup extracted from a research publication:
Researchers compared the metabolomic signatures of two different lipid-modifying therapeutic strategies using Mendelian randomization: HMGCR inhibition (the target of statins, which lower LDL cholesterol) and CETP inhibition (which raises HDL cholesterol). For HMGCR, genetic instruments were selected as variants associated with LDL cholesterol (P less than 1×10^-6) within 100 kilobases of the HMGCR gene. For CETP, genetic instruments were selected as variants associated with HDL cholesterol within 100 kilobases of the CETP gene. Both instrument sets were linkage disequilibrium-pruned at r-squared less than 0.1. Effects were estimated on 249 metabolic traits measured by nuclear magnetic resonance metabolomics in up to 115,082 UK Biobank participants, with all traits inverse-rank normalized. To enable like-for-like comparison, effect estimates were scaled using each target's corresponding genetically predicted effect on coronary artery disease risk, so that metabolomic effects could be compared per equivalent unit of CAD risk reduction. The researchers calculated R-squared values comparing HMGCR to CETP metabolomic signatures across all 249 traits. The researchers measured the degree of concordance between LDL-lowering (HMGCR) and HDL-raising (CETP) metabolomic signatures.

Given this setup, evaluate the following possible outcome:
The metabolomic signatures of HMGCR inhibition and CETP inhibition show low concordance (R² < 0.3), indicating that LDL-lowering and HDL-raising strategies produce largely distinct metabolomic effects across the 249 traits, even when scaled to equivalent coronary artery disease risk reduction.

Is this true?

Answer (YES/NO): YES